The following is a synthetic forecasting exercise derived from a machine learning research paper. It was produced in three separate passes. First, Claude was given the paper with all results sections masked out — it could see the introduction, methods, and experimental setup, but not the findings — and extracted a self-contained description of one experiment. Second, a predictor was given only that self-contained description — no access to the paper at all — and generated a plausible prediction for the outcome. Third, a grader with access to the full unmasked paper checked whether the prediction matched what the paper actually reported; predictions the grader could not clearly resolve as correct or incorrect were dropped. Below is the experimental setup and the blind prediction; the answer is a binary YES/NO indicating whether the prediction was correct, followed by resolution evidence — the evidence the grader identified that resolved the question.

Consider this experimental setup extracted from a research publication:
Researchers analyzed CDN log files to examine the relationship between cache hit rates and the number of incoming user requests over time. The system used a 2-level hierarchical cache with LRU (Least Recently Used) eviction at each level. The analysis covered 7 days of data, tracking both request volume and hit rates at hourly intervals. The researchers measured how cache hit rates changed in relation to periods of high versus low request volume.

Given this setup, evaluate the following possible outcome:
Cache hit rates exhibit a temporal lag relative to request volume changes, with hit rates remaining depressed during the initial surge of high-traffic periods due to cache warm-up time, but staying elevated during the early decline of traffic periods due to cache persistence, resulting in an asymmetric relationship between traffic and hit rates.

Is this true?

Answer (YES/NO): NO